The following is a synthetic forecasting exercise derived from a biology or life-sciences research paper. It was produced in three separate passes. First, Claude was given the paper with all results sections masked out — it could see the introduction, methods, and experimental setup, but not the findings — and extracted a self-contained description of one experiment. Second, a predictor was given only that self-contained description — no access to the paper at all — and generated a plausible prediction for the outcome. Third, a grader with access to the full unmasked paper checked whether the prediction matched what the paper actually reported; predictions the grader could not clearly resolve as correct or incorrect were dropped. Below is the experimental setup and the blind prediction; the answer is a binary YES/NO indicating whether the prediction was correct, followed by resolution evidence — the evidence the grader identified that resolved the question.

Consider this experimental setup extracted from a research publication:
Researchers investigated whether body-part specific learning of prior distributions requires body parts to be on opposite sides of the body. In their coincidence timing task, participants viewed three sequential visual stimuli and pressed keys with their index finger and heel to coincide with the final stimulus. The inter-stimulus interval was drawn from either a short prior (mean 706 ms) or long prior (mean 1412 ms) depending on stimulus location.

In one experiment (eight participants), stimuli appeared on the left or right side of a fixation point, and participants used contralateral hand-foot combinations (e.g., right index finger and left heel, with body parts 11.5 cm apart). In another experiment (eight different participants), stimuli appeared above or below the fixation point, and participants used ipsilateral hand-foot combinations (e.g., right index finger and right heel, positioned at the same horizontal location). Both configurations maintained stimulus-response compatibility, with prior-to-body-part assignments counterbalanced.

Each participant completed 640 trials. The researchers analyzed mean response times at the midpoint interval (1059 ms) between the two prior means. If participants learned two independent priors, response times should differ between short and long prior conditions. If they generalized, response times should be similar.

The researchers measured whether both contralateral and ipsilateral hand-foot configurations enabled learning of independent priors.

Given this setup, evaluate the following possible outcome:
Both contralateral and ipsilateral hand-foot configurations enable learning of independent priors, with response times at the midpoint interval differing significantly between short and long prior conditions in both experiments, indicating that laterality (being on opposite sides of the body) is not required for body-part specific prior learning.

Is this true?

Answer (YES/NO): YES